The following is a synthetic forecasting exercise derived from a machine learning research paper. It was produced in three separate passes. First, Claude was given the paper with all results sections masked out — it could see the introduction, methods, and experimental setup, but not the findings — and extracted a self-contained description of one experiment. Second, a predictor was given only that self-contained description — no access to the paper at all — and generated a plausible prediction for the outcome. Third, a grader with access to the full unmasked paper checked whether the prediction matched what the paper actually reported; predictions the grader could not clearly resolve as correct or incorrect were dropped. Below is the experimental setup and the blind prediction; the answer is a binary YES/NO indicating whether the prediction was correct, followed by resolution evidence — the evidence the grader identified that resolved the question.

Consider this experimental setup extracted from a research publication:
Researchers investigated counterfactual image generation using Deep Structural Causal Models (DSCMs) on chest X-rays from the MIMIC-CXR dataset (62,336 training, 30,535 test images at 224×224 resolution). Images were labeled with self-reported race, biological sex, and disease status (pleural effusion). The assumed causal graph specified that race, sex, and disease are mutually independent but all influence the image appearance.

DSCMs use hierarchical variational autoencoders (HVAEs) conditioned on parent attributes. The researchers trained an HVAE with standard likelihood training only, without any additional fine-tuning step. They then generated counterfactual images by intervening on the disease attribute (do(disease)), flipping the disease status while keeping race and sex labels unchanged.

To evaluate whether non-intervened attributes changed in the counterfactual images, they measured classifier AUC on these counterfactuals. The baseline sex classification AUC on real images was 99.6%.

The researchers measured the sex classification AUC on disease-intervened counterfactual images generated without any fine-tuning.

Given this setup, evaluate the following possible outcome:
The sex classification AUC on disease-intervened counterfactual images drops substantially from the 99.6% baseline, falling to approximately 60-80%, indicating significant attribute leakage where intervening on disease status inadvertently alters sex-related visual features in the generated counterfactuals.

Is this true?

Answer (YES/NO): NO